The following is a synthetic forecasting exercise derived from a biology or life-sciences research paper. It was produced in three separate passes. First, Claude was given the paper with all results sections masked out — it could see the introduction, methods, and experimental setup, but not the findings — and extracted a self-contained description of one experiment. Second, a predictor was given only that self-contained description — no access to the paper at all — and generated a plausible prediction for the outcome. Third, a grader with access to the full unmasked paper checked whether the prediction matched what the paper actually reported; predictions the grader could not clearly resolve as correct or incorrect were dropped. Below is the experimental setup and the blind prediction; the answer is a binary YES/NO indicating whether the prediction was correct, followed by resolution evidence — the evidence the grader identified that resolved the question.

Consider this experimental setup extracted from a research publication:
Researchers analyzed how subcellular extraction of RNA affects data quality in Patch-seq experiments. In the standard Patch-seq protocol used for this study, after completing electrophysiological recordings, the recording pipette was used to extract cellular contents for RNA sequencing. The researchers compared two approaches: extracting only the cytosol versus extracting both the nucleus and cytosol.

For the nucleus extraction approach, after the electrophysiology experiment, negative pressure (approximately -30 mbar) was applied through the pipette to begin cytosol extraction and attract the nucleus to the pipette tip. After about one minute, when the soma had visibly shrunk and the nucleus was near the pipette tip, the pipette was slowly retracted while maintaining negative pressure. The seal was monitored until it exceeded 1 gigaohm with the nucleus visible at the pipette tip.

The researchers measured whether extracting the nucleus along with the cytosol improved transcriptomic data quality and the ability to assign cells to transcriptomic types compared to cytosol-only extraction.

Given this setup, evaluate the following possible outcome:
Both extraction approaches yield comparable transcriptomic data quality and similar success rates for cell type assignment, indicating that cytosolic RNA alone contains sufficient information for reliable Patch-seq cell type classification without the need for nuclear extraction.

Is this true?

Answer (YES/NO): NO